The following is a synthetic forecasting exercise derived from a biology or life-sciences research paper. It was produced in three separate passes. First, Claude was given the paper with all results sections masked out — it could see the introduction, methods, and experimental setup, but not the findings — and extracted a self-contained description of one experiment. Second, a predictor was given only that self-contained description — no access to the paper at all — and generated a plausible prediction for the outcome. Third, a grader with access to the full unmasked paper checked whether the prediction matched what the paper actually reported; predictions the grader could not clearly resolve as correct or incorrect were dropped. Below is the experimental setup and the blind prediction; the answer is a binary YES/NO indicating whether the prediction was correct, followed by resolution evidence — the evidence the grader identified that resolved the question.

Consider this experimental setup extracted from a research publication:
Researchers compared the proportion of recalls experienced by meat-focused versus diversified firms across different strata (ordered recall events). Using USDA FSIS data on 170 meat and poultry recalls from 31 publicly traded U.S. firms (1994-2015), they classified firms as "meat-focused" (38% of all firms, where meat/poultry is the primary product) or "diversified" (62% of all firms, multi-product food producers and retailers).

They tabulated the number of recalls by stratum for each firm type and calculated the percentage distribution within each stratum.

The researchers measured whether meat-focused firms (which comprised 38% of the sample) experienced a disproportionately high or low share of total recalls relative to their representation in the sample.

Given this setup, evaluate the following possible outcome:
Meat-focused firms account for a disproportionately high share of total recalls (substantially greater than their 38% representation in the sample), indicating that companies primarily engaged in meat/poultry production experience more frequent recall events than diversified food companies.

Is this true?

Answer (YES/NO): YES